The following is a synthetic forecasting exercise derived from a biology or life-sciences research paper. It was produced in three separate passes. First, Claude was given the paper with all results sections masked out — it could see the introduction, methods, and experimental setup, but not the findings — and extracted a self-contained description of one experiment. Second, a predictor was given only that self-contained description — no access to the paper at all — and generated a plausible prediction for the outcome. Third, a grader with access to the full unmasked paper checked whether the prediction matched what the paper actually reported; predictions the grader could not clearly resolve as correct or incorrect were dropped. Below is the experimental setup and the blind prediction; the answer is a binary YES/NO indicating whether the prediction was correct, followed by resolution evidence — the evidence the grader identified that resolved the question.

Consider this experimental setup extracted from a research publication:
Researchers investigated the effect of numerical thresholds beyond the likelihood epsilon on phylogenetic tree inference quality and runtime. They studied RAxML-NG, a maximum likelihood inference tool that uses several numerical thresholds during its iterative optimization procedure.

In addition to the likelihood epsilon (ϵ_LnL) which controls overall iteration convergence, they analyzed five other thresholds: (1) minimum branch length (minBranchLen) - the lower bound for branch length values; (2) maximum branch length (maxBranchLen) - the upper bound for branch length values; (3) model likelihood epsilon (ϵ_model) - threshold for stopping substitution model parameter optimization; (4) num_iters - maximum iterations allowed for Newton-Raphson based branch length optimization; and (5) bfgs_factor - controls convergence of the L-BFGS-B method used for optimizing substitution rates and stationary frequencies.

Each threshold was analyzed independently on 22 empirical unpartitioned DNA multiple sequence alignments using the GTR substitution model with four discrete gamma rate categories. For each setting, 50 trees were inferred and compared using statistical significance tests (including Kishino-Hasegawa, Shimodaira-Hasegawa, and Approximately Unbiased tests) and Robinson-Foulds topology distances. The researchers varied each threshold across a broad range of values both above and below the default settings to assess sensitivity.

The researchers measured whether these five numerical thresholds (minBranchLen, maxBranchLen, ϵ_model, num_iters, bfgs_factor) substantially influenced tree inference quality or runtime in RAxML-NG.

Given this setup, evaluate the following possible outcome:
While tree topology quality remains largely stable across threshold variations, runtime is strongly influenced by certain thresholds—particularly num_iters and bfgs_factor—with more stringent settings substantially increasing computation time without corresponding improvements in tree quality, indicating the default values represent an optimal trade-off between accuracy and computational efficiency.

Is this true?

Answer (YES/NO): NO